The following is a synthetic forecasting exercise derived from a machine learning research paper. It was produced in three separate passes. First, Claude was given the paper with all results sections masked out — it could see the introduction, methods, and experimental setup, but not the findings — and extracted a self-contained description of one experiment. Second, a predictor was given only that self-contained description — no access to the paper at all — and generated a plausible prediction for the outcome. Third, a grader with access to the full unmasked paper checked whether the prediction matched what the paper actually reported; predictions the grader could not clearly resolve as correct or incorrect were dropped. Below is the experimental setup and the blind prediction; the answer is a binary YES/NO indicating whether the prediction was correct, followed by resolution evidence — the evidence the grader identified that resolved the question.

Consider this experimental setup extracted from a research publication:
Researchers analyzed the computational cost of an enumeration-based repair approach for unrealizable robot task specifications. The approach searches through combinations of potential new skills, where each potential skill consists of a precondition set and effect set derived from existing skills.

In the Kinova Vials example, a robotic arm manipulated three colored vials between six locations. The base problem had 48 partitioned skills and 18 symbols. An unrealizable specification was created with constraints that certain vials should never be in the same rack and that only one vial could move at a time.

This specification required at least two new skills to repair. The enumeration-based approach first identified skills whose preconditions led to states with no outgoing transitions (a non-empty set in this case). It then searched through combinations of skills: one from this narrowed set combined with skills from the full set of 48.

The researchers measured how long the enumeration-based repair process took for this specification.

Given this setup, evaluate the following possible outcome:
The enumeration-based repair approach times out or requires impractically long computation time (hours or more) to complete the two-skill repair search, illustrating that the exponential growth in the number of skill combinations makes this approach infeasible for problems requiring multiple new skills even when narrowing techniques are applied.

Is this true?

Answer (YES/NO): YES